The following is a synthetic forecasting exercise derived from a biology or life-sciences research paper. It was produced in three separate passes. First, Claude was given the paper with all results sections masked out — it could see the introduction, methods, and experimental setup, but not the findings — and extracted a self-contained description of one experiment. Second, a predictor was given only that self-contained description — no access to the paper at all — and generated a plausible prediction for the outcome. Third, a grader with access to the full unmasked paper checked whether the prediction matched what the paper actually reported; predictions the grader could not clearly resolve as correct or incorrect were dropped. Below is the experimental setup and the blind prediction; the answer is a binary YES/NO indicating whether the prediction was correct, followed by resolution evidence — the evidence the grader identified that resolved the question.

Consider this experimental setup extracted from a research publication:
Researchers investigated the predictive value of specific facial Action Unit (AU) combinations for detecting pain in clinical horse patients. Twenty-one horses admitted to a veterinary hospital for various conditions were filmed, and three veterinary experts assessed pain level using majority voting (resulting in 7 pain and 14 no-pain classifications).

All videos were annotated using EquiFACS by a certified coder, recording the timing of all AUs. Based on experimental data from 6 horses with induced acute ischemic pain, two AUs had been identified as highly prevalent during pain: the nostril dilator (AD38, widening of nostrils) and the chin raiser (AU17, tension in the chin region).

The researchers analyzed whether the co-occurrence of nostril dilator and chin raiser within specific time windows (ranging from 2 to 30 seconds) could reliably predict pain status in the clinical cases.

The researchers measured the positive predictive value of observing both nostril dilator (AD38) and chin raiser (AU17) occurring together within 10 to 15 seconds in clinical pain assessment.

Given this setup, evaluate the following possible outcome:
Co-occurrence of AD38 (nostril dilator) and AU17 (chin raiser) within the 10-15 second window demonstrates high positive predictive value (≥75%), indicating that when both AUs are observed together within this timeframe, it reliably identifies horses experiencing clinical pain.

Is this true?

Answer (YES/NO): YES